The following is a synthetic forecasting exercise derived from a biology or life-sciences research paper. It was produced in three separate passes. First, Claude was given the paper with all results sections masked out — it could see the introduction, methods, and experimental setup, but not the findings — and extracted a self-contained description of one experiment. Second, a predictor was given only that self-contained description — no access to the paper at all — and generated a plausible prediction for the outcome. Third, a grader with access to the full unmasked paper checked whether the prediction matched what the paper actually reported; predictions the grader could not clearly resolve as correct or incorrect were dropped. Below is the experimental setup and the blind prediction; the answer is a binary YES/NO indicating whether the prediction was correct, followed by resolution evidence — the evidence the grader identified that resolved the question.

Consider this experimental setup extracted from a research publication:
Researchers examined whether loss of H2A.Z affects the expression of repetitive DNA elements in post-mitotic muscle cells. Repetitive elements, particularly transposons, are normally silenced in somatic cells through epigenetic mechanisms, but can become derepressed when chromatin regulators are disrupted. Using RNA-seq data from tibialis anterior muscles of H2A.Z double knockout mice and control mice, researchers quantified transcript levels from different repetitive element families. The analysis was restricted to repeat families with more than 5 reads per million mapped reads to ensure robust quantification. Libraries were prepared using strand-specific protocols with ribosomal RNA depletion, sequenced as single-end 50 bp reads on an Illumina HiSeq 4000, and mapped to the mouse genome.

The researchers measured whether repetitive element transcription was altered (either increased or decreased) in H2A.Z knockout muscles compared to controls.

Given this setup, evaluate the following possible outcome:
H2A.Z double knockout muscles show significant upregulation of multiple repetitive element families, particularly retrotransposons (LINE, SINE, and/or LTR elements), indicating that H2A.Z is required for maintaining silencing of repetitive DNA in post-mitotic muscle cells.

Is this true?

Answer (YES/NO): NO